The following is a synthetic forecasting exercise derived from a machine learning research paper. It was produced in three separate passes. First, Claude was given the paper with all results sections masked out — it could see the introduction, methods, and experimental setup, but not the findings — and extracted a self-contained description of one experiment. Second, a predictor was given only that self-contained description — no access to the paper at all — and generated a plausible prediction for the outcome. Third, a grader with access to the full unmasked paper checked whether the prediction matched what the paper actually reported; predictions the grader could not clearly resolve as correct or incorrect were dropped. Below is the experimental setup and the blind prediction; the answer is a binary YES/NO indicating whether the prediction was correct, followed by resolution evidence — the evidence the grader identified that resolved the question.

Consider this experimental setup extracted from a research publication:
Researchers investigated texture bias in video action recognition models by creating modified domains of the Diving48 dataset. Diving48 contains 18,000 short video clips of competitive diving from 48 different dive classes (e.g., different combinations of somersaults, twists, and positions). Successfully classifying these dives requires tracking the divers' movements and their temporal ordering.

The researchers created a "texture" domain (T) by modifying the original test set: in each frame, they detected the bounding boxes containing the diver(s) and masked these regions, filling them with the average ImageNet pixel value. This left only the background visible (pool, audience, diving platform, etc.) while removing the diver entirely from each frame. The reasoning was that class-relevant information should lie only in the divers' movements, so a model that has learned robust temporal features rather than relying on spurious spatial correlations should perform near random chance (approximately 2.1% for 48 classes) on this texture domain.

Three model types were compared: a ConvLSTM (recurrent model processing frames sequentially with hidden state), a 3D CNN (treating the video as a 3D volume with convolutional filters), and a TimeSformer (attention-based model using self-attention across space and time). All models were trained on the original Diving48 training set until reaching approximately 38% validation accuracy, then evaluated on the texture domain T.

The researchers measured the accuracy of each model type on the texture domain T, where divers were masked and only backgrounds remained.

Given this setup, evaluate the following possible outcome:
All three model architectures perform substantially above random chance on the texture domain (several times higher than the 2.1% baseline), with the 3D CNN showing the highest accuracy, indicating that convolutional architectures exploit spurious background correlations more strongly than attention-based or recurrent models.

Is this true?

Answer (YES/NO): NO